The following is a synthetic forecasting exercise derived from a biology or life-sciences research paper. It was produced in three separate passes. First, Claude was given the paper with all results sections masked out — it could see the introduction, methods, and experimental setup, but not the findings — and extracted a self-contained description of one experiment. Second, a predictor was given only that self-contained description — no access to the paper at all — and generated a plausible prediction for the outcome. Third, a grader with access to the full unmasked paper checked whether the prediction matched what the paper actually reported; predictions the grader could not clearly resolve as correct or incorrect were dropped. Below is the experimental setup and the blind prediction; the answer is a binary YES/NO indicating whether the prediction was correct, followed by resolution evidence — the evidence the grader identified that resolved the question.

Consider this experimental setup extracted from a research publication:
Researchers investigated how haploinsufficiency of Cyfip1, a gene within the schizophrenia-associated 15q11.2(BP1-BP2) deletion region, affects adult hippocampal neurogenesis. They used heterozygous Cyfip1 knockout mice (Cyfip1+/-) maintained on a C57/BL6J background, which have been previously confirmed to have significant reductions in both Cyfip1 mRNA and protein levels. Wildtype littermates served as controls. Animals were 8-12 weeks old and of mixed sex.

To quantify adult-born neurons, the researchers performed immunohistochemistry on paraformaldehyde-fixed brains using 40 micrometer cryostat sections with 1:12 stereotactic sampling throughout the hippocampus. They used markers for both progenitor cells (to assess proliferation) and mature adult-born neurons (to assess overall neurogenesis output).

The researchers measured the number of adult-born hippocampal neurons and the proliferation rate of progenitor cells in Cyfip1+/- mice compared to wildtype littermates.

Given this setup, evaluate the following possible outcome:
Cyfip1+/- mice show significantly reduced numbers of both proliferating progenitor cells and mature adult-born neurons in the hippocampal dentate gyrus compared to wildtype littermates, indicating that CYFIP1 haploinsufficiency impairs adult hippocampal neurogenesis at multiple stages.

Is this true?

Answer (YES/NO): NO